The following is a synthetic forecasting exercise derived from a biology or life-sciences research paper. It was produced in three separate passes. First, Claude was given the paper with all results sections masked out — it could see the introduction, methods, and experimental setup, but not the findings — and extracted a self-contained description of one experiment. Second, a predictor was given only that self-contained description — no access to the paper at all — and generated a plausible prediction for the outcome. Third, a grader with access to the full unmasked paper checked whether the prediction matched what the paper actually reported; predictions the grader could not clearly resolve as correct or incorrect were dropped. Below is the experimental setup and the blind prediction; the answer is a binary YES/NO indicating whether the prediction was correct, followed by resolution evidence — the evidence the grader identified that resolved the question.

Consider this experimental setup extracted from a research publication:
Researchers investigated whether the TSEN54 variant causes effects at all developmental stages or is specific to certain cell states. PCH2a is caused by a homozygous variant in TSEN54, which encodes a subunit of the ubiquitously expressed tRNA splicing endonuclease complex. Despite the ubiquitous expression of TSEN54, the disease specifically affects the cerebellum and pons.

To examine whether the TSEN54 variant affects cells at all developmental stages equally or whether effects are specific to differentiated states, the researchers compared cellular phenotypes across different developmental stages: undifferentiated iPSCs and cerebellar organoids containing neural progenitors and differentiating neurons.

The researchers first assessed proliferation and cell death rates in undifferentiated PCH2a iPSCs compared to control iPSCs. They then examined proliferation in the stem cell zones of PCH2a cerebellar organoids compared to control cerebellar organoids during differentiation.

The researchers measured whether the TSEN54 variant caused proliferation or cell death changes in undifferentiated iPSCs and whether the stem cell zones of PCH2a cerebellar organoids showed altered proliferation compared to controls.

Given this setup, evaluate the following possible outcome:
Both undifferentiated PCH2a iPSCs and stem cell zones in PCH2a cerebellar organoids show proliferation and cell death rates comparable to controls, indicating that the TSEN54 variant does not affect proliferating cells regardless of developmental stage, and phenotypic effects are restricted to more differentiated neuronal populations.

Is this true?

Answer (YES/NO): NO